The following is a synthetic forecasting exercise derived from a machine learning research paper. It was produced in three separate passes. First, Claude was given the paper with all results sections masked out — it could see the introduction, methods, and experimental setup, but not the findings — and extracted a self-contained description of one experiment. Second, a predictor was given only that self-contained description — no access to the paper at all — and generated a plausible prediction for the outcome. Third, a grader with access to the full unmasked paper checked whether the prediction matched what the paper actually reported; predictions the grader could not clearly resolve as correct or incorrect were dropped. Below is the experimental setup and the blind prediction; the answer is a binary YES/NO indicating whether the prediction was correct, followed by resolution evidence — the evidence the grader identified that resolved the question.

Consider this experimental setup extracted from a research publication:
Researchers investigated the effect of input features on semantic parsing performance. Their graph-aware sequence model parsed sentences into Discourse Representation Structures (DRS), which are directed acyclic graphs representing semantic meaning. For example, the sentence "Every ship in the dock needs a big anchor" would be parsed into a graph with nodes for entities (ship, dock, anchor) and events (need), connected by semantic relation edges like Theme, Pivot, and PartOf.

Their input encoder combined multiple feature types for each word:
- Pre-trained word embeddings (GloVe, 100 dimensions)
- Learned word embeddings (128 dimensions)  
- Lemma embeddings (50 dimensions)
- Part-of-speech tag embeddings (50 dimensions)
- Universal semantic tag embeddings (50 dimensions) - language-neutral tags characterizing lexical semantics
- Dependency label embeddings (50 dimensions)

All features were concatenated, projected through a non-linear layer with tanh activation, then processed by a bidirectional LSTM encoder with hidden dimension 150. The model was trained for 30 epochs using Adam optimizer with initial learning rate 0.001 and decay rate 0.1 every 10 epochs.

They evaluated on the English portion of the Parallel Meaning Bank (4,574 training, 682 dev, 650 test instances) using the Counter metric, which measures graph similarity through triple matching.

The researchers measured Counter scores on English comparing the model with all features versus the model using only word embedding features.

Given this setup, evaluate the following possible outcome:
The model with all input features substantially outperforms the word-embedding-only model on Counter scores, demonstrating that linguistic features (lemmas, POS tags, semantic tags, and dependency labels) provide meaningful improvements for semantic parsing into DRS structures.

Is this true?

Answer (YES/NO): NO